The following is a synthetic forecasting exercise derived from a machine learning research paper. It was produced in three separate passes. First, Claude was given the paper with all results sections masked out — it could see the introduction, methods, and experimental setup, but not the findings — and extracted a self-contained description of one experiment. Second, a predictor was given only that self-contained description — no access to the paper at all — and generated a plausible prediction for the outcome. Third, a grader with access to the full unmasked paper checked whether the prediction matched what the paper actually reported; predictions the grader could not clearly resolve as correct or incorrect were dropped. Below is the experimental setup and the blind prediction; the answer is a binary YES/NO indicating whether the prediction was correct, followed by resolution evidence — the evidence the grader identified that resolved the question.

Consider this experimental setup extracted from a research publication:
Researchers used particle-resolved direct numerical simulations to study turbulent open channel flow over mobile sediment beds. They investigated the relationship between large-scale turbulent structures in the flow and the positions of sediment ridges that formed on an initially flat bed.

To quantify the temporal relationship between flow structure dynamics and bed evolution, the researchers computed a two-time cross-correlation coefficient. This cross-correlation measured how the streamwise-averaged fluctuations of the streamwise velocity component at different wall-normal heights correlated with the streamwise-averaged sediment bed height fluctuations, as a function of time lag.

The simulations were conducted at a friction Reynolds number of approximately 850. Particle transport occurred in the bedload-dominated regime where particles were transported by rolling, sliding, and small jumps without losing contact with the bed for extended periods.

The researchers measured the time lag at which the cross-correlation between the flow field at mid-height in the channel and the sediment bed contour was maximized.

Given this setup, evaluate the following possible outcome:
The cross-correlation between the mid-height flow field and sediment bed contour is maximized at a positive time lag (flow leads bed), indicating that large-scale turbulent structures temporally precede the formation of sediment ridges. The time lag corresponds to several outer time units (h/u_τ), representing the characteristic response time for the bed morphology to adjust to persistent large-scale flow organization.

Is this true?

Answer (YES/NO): NO